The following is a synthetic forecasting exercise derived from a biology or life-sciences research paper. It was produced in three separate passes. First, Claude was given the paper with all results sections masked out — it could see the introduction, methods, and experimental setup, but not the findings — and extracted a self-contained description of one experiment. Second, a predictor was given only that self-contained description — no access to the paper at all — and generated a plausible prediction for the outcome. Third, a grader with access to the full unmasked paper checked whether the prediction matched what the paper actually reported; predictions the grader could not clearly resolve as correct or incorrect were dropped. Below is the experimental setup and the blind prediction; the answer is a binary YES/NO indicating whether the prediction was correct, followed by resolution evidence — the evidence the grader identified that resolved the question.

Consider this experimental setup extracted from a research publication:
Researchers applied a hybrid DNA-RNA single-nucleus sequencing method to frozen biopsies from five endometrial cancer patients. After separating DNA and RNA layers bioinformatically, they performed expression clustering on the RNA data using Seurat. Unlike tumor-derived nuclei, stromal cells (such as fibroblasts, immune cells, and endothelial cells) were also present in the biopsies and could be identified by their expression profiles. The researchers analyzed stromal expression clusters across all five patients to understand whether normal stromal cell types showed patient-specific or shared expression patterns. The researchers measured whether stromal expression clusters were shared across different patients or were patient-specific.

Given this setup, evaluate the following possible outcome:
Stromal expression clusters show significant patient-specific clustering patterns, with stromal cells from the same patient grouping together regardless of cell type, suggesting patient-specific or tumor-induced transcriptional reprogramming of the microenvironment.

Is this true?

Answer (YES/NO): NO